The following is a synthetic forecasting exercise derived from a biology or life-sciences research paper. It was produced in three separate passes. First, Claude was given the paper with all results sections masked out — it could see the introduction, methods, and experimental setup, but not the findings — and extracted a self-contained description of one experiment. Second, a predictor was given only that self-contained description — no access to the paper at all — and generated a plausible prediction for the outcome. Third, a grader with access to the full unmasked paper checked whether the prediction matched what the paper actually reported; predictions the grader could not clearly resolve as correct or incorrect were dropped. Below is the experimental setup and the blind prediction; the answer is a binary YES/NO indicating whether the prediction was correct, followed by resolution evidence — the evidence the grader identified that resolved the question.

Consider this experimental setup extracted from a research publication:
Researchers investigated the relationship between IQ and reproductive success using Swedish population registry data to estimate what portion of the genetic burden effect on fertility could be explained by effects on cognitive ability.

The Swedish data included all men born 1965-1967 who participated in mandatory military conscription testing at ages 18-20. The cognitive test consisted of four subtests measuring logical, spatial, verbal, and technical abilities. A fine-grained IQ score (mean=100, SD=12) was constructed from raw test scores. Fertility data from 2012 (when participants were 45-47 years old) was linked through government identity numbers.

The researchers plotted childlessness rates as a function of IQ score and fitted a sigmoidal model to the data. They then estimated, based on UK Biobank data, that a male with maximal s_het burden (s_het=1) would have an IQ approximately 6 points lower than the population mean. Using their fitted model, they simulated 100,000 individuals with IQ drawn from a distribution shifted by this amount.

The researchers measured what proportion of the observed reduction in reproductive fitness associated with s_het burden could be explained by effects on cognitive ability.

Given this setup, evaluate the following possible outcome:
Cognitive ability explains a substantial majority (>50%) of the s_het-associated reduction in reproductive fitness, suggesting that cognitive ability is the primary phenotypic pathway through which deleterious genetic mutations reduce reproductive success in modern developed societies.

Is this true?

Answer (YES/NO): NO